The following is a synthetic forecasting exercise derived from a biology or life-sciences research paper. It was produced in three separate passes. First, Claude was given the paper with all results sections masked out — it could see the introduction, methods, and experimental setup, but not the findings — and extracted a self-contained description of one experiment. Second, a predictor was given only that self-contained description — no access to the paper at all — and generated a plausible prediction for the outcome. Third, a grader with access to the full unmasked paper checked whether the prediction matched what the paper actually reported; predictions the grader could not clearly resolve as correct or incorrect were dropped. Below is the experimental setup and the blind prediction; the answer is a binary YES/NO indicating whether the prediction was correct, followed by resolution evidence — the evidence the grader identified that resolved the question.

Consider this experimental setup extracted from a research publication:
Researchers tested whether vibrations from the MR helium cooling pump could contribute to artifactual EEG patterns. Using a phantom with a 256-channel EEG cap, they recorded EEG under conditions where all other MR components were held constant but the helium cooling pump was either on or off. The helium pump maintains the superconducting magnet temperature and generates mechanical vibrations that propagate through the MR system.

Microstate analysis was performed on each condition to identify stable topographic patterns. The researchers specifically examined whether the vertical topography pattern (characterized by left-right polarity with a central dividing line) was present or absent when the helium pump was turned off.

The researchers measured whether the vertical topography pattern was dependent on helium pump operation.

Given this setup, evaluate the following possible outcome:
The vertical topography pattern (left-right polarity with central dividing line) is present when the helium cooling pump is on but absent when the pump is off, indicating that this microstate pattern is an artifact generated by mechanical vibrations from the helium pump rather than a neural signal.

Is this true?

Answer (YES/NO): NO